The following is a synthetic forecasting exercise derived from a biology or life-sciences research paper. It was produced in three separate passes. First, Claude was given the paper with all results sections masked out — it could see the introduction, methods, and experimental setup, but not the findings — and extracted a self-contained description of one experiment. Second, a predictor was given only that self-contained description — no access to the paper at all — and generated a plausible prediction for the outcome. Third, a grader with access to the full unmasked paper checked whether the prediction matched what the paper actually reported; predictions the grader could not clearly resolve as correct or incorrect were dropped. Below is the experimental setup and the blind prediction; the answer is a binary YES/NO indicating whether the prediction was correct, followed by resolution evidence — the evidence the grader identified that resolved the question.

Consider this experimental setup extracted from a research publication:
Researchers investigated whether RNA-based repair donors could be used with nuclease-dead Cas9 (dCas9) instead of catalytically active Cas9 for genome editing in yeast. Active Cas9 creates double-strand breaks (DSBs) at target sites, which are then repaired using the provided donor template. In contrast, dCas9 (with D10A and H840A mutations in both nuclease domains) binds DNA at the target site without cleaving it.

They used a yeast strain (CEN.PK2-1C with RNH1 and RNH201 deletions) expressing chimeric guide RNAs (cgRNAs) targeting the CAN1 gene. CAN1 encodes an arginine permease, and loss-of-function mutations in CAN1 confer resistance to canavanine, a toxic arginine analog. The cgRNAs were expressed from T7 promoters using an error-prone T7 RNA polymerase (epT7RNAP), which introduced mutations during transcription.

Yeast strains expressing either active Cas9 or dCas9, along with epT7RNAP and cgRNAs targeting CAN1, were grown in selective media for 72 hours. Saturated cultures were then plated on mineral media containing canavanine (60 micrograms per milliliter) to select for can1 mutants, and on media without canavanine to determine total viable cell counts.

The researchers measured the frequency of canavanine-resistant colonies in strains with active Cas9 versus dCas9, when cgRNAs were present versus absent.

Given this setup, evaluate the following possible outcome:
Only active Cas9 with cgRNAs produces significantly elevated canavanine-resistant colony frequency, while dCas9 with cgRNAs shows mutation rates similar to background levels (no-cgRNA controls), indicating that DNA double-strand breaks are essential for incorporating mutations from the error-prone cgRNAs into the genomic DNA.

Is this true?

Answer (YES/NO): NO